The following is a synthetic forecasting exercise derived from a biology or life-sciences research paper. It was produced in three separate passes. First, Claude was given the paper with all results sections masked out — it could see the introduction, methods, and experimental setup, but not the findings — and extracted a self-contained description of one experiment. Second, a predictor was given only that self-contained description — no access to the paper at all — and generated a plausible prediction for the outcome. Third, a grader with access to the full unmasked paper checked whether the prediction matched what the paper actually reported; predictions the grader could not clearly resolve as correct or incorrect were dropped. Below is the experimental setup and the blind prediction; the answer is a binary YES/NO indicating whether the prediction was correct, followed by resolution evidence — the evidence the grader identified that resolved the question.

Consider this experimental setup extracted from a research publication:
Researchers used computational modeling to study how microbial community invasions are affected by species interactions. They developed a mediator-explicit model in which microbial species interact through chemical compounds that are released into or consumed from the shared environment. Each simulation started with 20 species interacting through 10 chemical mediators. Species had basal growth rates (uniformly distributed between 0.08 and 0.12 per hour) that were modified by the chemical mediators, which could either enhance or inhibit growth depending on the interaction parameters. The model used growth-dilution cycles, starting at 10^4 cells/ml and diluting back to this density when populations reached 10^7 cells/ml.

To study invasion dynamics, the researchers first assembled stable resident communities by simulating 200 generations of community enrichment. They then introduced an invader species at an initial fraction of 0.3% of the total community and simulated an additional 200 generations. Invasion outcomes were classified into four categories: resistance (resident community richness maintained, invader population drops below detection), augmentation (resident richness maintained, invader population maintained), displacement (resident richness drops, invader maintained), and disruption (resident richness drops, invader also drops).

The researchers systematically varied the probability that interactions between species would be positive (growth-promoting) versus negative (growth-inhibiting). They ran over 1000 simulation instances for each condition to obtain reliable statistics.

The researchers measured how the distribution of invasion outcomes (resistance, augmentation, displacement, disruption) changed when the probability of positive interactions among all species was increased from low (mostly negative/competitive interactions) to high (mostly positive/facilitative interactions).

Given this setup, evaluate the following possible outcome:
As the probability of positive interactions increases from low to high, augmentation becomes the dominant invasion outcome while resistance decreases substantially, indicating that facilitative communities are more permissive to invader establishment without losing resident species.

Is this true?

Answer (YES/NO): NO